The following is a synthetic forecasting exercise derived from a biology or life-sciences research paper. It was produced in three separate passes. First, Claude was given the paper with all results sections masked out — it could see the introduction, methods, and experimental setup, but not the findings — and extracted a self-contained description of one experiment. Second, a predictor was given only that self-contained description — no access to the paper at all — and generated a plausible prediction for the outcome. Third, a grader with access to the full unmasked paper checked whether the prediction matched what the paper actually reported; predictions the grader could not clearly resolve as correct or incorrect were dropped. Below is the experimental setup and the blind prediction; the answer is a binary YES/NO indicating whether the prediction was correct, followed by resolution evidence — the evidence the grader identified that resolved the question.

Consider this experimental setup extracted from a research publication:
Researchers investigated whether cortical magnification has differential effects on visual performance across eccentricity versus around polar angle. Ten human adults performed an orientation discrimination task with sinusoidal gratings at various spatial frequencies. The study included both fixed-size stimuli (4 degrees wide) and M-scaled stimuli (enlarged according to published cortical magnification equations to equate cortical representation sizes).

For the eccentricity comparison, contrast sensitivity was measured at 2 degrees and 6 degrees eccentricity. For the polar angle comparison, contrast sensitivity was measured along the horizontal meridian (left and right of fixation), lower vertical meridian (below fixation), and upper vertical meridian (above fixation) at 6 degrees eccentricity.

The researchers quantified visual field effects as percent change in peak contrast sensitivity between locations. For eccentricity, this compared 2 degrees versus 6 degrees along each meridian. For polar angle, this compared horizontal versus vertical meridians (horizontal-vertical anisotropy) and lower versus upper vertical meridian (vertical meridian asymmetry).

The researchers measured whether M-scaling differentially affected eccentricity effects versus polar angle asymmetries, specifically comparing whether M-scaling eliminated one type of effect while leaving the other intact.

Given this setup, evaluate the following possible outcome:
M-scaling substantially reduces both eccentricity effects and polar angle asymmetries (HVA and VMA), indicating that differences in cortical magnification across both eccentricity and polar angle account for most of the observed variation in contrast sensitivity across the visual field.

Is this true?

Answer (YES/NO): NO